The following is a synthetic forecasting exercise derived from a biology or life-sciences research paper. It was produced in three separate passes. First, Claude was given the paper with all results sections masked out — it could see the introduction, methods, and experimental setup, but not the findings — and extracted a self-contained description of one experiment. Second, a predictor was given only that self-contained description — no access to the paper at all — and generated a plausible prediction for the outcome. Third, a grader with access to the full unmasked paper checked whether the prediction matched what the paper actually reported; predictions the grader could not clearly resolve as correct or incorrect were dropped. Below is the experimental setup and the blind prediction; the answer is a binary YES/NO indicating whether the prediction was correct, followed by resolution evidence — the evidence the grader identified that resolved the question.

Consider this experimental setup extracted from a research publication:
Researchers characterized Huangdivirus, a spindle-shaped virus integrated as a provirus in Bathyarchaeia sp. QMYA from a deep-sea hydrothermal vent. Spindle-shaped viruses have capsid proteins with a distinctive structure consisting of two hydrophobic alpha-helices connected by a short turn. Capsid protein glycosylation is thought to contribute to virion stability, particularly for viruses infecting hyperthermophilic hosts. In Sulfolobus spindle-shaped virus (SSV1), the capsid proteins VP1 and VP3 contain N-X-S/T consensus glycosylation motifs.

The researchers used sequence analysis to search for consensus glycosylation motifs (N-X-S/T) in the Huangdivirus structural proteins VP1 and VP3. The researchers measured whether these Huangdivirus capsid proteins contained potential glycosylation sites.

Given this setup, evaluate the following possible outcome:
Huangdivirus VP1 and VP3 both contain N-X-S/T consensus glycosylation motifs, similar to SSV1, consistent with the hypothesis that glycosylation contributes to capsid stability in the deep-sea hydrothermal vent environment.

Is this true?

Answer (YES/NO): YES